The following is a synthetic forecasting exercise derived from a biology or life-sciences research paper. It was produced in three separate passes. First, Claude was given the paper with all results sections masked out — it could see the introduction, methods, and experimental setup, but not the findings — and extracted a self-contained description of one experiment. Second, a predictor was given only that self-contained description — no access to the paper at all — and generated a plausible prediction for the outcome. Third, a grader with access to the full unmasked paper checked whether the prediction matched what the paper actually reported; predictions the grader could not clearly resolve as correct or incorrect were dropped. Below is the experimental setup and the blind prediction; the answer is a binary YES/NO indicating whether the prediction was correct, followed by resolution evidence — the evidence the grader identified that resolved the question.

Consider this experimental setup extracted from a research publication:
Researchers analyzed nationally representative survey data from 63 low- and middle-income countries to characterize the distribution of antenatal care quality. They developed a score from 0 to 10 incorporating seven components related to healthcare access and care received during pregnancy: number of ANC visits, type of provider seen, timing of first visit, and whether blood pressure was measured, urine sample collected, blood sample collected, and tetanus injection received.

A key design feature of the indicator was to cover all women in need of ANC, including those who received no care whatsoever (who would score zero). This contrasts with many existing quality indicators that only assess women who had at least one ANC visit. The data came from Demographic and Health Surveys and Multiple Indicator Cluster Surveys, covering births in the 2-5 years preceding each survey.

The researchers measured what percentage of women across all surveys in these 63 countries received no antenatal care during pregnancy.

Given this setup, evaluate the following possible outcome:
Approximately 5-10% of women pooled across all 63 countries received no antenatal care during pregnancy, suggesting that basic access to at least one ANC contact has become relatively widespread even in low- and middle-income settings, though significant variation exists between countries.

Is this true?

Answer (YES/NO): YES